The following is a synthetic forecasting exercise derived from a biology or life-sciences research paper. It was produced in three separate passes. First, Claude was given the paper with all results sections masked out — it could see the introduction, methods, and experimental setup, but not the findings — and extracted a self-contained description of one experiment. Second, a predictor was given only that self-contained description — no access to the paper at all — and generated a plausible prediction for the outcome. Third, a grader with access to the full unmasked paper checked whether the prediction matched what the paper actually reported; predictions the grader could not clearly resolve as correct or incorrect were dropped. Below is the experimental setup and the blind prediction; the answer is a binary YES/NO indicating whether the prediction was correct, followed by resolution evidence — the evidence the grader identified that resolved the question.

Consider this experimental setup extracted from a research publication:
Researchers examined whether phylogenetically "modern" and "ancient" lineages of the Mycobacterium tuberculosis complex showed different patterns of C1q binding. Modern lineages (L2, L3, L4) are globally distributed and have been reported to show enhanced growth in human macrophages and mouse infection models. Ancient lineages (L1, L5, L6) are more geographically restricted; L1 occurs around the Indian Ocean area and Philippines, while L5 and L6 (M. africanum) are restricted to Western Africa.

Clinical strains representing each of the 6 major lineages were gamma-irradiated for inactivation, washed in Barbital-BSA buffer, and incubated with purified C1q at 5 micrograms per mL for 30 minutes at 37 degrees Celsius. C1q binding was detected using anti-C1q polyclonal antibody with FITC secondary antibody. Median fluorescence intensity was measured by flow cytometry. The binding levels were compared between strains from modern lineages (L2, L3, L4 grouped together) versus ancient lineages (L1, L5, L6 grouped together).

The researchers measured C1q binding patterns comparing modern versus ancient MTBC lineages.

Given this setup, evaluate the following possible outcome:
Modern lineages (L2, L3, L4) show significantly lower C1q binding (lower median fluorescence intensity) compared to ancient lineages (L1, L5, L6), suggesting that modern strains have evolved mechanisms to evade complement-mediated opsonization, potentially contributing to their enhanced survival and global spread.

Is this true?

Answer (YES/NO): NO